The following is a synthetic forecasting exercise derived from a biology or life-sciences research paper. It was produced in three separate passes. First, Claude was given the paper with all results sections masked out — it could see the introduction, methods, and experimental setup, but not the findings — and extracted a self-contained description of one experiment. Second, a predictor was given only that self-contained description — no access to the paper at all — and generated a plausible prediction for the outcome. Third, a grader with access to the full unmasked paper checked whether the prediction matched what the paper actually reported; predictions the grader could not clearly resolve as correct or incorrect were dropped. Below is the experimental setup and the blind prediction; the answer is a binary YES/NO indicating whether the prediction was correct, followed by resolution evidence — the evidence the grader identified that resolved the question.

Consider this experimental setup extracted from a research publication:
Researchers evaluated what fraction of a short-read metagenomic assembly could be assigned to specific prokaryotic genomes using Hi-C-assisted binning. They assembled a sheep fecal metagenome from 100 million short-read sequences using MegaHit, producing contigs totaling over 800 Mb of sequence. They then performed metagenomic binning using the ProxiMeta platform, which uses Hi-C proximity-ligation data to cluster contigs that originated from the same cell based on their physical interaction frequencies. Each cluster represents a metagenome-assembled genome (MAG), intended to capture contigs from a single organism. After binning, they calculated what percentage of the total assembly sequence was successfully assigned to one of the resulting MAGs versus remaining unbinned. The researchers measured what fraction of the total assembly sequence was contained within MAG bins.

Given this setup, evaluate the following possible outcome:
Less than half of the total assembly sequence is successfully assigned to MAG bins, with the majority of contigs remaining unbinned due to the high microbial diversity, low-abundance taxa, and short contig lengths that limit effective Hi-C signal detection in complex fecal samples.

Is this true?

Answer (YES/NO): YES